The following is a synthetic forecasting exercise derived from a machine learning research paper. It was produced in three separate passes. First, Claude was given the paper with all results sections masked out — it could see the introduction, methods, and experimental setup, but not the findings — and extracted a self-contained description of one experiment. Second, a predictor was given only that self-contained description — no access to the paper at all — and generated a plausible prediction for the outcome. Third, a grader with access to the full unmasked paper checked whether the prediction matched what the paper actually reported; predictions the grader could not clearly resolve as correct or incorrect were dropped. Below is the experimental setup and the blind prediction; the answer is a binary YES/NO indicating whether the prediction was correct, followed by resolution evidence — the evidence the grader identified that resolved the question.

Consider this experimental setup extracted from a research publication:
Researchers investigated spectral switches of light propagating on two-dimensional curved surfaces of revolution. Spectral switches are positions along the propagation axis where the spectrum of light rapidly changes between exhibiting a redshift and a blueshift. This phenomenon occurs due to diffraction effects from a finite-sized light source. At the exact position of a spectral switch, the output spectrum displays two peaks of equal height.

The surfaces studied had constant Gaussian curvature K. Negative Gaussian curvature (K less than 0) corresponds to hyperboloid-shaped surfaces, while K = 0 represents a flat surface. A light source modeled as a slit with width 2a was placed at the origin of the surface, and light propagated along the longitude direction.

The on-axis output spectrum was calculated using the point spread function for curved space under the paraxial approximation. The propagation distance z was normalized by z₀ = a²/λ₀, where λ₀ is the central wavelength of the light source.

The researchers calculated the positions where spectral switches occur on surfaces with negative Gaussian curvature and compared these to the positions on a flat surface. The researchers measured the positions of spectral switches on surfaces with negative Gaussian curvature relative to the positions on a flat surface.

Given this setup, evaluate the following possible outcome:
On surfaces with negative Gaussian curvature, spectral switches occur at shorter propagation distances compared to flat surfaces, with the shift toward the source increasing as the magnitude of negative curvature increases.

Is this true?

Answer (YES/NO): NO